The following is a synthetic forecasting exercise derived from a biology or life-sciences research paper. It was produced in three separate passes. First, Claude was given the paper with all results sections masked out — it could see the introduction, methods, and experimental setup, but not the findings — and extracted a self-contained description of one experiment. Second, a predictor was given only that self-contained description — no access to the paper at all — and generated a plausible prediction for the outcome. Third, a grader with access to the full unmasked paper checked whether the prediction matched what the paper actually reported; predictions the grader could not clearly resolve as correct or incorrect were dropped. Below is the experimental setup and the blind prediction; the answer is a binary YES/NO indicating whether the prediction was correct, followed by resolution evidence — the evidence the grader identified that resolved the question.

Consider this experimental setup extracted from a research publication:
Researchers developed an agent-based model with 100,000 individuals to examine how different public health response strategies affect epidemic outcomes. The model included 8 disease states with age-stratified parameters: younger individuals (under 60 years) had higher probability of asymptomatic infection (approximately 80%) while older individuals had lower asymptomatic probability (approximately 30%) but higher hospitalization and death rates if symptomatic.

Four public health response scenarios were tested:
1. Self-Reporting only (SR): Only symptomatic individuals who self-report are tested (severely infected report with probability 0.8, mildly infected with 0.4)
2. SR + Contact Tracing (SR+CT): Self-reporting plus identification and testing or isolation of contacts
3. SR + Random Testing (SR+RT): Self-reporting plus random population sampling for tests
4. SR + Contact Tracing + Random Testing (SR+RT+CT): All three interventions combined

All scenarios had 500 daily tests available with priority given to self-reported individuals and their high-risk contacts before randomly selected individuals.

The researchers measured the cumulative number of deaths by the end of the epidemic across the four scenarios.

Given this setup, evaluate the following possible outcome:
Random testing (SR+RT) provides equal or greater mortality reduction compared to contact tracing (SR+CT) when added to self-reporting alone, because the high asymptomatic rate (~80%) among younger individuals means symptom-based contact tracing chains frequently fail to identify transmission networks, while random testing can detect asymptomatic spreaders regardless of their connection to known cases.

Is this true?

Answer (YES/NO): NO